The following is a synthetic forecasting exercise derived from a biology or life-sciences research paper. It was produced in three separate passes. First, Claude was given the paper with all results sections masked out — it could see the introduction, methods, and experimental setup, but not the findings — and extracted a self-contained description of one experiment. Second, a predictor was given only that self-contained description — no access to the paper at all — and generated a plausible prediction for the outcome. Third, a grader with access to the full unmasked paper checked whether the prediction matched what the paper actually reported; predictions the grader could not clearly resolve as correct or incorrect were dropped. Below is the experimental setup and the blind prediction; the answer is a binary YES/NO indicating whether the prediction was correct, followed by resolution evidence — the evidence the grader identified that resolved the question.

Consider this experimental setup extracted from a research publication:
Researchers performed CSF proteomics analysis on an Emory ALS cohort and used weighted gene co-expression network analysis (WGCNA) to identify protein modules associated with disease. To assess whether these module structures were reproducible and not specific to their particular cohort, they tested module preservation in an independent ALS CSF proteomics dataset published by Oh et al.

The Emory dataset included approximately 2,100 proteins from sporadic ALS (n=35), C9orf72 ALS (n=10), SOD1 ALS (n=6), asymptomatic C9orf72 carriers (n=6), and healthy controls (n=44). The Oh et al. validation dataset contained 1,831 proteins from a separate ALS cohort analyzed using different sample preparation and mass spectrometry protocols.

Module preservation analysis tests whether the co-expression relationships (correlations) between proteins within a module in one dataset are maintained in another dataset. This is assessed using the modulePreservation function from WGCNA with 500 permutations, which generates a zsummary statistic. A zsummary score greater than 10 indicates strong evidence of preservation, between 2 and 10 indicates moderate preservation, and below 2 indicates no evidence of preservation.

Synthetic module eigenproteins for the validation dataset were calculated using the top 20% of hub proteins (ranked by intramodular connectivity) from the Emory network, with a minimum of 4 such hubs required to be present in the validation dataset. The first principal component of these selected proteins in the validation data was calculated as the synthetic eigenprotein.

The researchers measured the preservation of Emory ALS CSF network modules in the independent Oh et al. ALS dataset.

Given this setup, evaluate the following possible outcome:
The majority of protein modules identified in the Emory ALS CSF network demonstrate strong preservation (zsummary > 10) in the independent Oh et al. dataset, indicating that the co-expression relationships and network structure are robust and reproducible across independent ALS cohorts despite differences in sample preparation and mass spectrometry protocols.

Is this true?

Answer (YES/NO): YES